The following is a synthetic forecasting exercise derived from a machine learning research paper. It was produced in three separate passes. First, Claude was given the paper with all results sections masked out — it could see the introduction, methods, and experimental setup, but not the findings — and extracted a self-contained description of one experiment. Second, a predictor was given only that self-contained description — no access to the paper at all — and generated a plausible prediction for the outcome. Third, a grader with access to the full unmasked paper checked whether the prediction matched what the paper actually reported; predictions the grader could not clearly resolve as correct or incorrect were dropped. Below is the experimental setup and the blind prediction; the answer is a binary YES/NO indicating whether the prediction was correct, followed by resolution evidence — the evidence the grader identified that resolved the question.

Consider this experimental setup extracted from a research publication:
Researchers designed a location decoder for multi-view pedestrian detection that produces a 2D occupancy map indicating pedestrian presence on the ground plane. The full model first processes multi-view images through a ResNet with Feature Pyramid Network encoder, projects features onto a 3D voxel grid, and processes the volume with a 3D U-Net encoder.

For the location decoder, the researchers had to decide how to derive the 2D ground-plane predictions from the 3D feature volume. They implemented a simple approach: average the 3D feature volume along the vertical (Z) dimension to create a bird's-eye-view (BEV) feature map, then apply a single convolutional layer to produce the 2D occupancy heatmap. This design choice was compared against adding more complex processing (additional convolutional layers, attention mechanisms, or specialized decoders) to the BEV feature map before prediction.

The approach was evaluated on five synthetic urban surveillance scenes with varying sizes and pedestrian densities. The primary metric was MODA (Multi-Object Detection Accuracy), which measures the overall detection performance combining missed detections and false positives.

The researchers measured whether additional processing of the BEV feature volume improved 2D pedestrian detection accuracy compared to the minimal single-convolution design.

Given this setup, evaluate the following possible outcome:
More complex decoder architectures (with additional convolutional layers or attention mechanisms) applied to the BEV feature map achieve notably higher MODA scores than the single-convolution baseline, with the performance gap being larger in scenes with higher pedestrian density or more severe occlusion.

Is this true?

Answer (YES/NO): NO